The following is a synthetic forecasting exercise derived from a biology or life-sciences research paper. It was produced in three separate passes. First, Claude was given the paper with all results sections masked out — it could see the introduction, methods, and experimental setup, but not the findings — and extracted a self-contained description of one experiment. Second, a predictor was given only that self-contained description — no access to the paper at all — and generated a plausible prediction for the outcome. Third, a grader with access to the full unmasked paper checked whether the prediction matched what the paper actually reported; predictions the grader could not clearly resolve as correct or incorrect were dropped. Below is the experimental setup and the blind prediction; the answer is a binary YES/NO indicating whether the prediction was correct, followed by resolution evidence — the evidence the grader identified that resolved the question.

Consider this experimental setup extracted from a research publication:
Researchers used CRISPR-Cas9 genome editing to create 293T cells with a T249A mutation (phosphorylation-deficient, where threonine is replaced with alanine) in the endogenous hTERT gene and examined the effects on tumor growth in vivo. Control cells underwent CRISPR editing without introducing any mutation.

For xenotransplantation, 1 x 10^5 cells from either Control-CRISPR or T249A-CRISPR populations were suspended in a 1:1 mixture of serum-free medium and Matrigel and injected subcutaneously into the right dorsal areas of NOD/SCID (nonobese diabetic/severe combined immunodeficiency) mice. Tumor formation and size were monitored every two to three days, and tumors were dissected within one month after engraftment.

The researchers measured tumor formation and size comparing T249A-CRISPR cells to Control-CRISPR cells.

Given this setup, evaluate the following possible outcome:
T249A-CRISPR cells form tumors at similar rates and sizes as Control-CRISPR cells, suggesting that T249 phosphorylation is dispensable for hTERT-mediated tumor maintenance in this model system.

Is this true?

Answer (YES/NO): NO